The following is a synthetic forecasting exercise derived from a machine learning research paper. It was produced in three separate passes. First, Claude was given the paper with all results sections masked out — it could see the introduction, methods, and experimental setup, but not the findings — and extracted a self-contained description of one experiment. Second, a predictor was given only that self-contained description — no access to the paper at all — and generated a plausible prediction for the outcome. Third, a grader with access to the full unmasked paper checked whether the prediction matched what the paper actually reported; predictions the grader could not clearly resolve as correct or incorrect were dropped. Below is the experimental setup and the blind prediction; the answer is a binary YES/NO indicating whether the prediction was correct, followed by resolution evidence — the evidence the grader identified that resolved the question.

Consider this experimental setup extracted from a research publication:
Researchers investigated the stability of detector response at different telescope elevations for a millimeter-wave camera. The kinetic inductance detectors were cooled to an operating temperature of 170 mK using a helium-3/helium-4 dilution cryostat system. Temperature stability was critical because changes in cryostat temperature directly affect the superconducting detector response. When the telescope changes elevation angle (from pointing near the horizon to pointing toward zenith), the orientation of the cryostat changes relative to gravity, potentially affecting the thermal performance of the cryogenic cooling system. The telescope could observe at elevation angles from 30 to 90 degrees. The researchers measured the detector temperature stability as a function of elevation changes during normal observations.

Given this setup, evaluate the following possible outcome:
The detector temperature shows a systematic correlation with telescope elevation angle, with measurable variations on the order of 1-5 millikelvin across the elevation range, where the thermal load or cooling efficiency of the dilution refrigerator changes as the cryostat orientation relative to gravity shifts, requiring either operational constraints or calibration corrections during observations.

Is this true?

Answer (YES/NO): NO